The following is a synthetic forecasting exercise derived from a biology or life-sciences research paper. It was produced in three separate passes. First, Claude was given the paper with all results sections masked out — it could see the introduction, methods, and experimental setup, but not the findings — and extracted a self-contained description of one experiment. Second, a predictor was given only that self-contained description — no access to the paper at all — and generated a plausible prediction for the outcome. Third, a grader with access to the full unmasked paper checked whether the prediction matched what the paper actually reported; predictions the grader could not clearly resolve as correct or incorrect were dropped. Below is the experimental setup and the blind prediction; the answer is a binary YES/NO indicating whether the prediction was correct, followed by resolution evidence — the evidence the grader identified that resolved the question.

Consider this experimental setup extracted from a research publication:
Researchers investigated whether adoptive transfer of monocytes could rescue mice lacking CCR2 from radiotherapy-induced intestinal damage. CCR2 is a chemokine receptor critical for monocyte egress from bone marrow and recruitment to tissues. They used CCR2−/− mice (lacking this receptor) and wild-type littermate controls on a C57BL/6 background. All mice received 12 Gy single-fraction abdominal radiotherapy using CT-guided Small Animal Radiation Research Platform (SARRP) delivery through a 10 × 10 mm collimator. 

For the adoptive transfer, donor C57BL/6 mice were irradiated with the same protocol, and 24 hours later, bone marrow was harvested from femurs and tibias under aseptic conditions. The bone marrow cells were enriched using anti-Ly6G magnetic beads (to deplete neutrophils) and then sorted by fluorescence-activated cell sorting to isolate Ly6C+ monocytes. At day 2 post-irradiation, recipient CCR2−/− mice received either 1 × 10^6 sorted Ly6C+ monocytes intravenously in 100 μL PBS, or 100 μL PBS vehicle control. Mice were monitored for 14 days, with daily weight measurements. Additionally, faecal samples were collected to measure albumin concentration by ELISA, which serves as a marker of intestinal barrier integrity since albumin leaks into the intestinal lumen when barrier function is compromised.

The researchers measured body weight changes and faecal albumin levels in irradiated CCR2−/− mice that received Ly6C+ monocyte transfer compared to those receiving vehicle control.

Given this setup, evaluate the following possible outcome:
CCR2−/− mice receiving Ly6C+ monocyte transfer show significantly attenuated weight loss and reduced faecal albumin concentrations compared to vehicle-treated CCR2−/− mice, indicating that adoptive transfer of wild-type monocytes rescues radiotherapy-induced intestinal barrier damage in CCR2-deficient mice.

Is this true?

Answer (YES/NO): YES